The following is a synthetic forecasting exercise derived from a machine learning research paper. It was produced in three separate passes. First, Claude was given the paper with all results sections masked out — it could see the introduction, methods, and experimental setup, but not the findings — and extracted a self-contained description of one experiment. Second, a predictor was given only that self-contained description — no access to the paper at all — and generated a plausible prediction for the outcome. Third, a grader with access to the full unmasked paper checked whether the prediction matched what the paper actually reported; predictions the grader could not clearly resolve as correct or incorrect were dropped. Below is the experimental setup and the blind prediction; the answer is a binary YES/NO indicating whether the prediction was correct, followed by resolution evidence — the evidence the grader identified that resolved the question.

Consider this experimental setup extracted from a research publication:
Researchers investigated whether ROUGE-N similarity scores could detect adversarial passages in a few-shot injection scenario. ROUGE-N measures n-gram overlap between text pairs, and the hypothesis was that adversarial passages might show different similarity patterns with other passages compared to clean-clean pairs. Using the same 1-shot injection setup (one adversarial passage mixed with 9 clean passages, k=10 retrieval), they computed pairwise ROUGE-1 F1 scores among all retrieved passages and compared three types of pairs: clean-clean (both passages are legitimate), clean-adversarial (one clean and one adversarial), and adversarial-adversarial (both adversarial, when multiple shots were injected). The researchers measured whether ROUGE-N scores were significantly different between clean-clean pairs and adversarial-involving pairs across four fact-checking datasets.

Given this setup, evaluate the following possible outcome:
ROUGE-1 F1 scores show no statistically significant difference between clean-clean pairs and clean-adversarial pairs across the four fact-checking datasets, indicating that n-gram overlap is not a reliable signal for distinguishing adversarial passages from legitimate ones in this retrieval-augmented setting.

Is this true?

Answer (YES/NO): YES